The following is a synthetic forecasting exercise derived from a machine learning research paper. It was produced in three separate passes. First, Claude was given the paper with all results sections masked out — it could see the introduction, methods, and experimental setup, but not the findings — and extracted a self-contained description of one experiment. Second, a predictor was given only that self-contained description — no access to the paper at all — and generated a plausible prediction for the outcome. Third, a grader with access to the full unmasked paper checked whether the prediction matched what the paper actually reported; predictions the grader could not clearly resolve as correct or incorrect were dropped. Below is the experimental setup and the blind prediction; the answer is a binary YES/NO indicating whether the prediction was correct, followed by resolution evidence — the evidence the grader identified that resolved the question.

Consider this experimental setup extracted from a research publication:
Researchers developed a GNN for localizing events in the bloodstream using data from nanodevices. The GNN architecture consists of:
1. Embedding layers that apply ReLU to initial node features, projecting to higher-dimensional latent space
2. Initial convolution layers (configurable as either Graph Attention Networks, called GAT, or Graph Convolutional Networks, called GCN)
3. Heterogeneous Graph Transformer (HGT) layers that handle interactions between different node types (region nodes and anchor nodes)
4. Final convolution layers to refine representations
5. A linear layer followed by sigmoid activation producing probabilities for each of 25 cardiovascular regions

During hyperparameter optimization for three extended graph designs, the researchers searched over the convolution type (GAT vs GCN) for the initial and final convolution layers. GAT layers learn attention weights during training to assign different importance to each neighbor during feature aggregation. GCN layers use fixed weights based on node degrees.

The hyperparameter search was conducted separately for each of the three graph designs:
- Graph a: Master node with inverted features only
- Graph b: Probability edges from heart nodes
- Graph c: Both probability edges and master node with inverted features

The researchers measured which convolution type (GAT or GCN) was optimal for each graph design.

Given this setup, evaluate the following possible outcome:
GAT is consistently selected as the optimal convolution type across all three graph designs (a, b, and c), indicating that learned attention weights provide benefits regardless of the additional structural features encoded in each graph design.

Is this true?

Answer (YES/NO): NO